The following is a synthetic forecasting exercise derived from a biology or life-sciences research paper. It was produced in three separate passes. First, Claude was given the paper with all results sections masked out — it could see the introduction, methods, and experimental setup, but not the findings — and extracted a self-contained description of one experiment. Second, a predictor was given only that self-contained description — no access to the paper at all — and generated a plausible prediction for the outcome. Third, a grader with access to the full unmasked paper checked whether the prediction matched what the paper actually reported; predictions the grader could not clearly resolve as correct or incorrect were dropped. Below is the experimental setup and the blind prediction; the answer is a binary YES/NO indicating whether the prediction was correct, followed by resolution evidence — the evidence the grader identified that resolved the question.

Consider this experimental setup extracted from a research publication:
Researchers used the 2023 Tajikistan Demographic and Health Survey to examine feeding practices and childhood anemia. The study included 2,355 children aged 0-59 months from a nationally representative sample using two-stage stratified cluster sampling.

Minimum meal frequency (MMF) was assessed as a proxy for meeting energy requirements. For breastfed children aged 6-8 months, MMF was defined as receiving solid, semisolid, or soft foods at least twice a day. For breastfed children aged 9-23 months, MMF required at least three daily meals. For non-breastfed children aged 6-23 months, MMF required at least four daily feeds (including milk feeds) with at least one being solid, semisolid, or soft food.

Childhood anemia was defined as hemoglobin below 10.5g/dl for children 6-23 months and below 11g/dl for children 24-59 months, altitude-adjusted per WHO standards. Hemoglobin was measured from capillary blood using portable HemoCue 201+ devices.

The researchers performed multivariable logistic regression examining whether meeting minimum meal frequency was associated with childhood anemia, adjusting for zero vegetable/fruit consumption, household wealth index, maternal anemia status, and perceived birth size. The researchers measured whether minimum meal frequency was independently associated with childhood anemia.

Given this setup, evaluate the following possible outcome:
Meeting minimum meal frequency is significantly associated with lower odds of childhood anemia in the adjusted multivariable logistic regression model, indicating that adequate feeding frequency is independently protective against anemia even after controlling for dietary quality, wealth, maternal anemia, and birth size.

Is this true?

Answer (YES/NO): YES